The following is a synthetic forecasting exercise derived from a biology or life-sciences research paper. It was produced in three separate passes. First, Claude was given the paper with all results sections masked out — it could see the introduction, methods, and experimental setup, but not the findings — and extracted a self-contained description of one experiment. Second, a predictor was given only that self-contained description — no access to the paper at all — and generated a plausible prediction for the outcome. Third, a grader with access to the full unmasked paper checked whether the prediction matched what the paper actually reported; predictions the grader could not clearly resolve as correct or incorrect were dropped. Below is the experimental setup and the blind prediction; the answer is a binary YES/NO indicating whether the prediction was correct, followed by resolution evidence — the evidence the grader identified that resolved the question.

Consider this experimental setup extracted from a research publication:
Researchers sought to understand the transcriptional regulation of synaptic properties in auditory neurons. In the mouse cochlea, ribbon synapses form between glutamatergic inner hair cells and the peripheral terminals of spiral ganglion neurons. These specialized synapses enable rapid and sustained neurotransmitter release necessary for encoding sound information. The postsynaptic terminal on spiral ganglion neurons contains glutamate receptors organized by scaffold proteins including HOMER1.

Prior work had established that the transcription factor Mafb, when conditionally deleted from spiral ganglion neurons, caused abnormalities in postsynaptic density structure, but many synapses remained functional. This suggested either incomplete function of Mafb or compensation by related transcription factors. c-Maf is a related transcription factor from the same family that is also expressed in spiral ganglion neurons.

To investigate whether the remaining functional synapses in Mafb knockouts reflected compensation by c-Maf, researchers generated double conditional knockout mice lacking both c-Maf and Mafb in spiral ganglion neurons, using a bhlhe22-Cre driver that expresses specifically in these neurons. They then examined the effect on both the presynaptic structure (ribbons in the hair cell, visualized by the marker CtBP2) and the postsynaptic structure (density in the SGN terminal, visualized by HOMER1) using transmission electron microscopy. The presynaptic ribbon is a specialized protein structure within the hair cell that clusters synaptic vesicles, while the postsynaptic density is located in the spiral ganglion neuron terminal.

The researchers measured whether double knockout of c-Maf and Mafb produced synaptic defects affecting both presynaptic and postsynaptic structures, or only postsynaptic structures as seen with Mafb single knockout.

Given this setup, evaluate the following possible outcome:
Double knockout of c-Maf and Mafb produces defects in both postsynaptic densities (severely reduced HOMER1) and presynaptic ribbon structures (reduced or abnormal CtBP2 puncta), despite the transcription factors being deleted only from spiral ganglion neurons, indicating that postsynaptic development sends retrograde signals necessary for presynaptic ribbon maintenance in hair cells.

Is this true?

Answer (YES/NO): NO